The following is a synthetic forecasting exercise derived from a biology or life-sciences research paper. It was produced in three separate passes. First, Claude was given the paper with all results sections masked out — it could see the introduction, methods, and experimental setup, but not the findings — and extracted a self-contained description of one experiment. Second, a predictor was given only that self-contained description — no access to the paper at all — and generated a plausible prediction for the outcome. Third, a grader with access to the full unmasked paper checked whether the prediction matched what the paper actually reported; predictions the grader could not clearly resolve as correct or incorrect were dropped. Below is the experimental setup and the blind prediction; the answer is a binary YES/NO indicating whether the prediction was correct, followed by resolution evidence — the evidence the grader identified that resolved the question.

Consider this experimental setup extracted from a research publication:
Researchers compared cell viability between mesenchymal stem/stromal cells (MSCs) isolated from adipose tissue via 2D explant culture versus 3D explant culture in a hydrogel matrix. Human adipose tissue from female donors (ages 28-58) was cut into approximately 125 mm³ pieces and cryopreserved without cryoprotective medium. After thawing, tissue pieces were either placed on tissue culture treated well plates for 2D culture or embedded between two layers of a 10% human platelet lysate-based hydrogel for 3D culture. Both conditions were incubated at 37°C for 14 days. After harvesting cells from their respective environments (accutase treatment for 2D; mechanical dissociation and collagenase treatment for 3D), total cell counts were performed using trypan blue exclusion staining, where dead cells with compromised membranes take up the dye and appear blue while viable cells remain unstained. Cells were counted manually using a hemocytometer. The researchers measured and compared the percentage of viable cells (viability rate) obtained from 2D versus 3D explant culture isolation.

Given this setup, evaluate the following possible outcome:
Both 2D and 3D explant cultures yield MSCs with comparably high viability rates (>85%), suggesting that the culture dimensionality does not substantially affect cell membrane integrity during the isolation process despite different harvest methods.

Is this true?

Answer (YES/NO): YES